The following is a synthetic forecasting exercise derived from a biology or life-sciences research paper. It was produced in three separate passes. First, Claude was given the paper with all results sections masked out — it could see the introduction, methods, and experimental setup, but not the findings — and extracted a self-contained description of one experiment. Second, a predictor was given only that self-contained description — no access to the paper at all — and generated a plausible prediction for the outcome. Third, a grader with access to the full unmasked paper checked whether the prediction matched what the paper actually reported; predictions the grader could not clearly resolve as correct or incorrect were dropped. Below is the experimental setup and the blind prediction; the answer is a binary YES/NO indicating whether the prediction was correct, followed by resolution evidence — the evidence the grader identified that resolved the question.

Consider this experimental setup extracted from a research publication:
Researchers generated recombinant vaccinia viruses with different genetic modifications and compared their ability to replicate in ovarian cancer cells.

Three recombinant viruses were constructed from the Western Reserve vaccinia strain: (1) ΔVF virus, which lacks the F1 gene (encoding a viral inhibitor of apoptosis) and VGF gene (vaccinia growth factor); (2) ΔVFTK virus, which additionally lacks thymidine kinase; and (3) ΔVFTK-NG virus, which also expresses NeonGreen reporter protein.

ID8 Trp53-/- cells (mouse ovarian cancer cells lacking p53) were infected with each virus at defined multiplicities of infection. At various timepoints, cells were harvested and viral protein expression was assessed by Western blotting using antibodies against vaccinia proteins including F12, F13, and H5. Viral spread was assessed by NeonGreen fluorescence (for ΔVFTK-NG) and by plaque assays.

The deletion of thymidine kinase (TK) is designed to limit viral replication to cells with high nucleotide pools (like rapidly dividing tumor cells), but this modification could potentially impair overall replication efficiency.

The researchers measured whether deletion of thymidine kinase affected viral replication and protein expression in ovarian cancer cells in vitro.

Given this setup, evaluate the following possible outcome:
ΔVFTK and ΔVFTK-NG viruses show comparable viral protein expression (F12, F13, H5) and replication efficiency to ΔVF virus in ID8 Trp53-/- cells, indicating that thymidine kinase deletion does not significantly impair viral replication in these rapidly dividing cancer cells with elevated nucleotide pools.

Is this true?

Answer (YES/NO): YES